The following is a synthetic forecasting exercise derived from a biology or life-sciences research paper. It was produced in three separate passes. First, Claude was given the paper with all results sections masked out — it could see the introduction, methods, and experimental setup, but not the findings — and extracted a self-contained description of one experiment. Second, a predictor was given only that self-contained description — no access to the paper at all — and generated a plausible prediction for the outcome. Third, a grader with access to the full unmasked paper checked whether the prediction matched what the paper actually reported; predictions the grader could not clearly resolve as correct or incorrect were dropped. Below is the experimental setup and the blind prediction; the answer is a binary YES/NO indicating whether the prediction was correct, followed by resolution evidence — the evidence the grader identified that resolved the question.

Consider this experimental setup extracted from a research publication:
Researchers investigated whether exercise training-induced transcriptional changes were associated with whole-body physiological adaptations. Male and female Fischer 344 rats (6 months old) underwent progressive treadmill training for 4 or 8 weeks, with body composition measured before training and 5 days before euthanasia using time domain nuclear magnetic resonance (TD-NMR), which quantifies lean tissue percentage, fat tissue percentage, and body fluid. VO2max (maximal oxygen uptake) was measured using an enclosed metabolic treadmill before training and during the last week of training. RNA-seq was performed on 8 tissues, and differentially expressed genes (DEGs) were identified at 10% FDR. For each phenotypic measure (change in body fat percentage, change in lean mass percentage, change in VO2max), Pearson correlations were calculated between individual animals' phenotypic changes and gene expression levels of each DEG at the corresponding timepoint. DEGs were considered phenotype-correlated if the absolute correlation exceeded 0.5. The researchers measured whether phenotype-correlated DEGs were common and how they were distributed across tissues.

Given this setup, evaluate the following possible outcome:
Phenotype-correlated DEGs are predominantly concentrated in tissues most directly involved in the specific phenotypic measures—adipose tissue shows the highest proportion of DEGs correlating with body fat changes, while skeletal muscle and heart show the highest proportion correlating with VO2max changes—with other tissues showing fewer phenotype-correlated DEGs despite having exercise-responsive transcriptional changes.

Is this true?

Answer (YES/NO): NO